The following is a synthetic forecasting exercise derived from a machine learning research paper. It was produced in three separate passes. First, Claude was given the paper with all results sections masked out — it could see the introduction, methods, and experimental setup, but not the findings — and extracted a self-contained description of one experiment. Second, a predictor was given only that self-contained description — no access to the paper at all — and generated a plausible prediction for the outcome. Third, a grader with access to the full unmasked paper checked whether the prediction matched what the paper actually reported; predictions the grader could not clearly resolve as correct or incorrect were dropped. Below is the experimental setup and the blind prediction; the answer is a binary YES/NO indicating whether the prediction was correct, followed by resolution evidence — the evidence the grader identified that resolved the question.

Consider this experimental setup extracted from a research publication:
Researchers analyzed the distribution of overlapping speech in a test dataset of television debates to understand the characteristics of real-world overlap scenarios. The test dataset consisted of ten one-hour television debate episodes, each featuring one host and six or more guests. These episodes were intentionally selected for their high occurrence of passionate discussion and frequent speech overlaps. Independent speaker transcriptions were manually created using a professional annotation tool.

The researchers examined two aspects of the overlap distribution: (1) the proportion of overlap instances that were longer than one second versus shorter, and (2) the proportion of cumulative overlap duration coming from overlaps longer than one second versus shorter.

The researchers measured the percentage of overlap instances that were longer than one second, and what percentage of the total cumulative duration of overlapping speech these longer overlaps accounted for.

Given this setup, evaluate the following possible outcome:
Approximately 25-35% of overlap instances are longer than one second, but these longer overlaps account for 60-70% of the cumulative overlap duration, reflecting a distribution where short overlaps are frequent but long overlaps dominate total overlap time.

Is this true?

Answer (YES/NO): NO